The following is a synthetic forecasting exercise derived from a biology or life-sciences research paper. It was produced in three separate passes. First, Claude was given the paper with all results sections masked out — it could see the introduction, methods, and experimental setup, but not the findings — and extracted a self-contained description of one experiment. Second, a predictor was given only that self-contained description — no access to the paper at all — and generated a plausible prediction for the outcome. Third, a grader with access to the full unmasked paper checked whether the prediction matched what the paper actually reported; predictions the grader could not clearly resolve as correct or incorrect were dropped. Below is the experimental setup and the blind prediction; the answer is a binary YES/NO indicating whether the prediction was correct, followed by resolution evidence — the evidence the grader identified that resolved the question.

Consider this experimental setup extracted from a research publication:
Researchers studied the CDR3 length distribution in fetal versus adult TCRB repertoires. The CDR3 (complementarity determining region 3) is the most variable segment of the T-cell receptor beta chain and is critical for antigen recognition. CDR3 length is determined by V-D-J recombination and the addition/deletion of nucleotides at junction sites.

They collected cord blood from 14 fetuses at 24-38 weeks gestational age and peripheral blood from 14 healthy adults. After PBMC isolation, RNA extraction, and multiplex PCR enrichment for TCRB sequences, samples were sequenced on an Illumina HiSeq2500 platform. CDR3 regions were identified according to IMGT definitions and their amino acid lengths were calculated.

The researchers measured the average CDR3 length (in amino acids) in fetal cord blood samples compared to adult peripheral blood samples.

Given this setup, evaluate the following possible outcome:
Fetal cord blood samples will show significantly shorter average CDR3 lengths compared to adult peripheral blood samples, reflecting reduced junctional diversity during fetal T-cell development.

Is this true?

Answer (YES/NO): YES